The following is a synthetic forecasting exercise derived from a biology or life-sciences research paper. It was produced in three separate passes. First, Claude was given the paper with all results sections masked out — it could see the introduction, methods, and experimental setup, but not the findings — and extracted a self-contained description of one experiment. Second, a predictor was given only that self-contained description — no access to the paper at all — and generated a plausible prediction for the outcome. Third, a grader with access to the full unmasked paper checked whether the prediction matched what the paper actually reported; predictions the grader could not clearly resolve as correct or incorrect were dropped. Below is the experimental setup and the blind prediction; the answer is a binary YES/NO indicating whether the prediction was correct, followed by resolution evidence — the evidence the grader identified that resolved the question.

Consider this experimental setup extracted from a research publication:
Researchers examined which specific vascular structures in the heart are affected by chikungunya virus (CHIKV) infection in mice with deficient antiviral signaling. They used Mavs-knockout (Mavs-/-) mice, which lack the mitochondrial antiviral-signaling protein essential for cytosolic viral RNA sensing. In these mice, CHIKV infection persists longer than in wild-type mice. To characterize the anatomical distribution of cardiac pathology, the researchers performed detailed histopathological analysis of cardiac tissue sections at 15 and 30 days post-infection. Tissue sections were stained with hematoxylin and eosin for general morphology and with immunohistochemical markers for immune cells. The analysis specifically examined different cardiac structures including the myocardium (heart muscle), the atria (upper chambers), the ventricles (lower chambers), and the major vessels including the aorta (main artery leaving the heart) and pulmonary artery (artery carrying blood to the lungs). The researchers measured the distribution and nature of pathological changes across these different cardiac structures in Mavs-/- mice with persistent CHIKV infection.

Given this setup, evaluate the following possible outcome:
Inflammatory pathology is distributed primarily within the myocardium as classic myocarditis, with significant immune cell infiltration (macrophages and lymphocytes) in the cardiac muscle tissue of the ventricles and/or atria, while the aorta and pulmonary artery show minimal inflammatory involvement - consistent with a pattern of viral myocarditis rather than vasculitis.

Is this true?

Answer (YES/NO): NO